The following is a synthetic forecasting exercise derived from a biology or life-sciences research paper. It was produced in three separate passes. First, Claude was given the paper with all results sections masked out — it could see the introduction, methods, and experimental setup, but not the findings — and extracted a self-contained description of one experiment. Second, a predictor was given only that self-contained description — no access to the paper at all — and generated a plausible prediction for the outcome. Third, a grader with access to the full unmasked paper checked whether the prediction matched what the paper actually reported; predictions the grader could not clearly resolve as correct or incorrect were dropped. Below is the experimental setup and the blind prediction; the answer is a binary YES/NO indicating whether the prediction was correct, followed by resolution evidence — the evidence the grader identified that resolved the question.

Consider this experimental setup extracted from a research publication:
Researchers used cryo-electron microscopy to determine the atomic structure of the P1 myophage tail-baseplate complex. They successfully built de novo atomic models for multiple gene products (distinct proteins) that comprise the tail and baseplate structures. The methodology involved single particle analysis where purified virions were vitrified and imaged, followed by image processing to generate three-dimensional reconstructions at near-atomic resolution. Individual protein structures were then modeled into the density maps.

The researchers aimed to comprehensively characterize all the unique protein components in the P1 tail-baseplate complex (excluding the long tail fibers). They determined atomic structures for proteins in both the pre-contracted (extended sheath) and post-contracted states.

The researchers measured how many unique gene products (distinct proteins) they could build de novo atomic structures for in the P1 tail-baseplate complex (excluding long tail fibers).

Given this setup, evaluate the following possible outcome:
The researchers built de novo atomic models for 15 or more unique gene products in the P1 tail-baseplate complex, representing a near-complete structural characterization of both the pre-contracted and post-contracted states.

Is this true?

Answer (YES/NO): NO